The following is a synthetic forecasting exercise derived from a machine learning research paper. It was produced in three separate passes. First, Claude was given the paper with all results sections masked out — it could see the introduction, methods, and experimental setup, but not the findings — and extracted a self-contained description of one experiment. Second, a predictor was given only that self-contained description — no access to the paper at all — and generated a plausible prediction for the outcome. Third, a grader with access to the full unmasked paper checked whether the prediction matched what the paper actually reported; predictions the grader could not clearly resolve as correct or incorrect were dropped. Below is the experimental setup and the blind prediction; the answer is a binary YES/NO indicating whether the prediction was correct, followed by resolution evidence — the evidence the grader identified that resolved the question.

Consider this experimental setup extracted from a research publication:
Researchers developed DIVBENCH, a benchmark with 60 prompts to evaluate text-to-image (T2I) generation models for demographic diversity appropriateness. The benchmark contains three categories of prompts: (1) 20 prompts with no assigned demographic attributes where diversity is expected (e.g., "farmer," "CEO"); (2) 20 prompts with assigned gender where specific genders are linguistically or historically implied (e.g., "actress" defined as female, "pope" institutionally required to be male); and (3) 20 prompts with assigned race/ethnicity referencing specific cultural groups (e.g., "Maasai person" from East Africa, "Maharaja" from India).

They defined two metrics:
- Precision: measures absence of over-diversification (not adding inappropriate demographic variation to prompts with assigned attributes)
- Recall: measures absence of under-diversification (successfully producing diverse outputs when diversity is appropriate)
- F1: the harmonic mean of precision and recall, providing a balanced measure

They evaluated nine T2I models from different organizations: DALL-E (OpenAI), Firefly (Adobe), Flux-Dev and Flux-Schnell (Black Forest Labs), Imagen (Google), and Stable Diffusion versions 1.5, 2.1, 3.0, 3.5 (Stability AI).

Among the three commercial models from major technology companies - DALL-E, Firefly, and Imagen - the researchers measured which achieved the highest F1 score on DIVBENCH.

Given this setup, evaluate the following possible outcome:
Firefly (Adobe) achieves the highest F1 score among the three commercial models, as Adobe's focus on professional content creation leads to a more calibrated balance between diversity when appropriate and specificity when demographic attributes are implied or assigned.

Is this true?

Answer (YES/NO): YES